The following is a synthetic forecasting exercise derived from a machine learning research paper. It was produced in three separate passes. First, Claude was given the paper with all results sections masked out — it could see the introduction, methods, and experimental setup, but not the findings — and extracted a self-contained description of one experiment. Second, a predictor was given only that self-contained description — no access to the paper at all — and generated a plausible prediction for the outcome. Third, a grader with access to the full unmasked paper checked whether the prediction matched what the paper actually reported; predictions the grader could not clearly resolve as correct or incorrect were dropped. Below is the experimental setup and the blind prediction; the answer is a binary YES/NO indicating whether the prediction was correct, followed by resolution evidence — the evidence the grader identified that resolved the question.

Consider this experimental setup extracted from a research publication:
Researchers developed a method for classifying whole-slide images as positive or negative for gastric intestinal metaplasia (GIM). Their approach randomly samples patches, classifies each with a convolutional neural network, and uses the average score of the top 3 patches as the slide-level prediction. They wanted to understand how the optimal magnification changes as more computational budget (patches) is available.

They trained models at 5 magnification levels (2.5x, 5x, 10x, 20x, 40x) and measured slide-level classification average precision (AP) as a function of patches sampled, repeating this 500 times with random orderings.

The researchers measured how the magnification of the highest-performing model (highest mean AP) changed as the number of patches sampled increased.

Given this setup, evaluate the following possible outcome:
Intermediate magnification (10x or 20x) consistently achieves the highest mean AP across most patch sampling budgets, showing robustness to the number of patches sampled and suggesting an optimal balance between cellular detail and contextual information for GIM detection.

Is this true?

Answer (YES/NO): NO